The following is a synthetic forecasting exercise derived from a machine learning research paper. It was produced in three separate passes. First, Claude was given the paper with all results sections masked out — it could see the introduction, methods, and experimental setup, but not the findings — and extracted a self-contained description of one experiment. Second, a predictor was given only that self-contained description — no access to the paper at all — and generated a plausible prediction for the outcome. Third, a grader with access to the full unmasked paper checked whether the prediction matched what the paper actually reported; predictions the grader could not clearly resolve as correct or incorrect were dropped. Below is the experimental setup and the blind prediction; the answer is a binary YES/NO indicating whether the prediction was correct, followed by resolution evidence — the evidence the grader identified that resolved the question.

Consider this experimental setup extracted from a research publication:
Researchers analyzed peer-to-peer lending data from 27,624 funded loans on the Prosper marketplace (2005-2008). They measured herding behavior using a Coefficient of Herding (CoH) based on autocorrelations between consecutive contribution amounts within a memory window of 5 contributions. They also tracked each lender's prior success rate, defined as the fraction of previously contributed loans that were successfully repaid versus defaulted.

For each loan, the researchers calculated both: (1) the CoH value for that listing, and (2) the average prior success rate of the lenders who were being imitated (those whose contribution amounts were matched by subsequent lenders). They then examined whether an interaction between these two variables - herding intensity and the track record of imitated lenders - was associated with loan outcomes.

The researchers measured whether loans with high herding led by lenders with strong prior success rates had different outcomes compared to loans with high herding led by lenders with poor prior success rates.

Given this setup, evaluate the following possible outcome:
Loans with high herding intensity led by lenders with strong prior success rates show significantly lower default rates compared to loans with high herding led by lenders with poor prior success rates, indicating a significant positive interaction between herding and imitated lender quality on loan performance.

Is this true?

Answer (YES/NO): YES